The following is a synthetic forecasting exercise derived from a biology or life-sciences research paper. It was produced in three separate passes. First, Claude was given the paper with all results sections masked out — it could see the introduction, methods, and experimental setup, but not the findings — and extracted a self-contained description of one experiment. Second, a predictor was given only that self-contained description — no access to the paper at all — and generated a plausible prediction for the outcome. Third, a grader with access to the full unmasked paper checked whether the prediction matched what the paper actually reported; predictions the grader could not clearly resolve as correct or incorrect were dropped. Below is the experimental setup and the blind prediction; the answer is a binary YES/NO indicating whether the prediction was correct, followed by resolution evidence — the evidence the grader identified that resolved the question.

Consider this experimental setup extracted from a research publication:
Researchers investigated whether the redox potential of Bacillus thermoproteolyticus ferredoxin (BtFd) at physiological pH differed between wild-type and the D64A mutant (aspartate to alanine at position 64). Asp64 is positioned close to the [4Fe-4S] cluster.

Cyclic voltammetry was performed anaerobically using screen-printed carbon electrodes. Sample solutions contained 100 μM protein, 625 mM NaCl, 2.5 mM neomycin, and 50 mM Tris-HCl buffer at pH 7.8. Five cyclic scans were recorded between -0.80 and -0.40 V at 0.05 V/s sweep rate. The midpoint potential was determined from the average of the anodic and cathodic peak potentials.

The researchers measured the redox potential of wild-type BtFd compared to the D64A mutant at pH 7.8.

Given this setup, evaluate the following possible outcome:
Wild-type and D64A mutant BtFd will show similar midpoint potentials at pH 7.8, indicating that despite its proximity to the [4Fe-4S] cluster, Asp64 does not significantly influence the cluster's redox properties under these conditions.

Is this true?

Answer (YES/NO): NO